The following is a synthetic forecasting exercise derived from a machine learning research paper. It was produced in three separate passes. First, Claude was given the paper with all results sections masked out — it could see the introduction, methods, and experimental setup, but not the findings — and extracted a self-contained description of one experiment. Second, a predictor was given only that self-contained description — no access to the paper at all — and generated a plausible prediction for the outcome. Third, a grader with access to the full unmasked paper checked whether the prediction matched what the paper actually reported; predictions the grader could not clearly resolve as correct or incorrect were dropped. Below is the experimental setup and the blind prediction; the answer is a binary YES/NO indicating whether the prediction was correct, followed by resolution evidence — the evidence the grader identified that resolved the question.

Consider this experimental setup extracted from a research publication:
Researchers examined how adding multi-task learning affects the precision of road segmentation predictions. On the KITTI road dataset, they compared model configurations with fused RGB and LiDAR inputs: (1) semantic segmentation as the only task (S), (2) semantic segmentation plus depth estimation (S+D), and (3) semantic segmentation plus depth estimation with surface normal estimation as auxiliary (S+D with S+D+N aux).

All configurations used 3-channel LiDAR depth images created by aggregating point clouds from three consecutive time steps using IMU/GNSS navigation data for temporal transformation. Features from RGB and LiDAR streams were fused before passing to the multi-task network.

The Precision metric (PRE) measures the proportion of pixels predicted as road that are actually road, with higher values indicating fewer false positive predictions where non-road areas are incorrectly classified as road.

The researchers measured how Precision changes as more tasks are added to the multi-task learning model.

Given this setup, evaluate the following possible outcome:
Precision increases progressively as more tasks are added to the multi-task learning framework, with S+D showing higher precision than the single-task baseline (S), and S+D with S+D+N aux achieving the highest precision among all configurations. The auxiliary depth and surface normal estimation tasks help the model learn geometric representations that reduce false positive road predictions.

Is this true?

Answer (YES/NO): YES